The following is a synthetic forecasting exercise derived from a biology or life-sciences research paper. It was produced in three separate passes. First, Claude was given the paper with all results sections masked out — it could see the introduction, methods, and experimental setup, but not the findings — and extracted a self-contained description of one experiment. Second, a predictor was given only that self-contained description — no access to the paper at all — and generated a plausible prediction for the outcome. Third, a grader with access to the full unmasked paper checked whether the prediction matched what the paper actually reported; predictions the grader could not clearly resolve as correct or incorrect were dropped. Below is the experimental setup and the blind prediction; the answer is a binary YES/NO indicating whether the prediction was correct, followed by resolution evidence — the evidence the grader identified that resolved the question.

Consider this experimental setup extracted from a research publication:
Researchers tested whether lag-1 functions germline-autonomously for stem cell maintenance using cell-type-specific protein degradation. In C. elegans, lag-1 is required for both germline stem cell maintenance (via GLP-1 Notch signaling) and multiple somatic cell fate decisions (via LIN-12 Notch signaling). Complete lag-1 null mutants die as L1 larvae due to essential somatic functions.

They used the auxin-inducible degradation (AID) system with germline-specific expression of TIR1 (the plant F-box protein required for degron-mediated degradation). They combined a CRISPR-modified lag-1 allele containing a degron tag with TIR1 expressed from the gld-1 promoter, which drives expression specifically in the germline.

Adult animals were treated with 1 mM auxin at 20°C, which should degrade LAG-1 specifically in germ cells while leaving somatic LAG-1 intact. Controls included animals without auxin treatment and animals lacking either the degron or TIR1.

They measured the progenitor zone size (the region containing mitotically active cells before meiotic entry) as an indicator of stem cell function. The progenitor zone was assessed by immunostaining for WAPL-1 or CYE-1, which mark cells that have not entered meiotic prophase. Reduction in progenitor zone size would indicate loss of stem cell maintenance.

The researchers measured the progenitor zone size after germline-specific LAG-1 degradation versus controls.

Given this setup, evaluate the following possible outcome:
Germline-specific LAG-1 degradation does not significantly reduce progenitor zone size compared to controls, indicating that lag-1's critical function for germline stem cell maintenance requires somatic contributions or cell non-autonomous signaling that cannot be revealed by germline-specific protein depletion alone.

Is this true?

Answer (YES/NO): NO